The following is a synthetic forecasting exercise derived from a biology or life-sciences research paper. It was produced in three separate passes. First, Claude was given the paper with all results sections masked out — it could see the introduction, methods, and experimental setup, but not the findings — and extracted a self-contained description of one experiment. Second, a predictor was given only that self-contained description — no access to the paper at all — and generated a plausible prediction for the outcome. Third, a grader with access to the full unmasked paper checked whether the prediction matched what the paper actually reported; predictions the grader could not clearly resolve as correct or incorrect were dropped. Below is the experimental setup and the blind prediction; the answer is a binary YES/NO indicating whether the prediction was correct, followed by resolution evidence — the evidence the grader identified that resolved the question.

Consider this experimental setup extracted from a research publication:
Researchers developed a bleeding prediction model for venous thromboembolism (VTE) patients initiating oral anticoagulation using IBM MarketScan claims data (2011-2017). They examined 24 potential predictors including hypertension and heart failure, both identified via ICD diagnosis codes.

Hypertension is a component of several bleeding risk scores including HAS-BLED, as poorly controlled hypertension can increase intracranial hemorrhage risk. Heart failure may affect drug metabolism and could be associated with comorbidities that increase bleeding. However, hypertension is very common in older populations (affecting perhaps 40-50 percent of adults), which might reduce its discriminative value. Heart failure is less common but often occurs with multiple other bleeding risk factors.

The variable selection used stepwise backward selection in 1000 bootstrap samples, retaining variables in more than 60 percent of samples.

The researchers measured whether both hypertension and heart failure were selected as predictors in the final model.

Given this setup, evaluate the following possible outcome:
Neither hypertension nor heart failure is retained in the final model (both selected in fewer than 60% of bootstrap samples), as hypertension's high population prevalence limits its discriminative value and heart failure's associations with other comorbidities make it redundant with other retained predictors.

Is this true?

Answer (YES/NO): YES